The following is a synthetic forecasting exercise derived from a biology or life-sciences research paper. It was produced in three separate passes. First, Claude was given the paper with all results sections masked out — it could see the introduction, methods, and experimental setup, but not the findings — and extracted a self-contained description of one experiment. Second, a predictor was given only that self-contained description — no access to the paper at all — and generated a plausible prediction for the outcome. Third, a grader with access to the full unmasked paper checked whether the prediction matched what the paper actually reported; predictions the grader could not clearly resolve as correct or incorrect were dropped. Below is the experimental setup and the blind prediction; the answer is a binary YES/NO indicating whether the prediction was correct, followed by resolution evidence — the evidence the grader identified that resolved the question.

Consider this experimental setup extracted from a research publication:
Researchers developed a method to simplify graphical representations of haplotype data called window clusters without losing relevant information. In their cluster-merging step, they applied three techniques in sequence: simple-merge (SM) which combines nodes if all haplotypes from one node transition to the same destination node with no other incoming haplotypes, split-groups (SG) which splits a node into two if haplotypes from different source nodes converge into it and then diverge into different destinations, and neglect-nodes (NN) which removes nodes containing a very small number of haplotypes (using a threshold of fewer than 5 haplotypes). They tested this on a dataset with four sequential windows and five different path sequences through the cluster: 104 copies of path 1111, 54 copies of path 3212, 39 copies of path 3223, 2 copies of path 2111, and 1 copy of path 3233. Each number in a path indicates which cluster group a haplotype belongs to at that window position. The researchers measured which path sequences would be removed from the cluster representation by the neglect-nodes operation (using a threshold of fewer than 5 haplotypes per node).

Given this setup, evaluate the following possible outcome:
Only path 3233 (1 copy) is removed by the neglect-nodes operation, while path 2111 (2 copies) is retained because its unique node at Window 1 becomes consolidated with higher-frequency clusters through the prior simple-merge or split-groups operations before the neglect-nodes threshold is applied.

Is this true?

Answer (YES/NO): NO